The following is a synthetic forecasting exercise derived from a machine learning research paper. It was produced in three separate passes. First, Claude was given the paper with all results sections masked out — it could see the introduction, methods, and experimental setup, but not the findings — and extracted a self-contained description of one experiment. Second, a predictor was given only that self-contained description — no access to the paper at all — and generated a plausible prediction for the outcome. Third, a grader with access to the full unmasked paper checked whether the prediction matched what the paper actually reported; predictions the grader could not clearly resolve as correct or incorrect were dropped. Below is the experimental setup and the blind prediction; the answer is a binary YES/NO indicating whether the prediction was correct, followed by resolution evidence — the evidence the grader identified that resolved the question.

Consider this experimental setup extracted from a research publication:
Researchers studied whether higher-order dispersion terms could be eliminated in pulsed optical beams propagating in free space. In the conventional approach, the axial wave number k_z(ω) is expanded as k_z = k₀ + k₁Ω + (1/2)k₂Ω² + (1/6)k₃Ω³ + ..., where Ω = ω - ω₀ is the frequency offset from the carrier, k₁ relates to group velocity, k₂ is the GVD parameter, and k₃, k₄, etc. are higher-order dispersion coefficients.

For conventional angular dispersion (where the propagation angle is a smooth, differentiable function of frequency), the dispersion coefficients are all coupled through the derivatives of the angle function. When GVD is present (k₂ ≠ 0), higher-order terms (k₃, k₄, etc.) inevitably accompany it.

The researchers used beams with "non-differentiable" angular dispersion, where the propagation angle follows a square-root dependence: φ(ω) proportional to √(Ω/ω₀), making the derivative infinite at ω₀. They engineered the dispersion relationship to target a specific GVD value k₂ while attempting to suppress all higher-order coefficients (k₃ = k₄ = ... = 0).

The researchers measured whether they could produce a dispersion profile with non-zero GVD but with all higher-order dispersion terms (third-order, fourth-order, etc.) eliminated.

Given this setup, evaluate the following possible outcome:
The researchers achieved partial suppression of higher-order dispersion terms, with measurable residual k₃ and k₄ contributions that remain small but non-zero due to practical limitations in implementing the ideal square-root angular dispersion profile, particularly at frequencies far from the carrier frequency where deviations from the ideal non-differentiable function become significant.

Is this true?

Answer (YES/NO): NO